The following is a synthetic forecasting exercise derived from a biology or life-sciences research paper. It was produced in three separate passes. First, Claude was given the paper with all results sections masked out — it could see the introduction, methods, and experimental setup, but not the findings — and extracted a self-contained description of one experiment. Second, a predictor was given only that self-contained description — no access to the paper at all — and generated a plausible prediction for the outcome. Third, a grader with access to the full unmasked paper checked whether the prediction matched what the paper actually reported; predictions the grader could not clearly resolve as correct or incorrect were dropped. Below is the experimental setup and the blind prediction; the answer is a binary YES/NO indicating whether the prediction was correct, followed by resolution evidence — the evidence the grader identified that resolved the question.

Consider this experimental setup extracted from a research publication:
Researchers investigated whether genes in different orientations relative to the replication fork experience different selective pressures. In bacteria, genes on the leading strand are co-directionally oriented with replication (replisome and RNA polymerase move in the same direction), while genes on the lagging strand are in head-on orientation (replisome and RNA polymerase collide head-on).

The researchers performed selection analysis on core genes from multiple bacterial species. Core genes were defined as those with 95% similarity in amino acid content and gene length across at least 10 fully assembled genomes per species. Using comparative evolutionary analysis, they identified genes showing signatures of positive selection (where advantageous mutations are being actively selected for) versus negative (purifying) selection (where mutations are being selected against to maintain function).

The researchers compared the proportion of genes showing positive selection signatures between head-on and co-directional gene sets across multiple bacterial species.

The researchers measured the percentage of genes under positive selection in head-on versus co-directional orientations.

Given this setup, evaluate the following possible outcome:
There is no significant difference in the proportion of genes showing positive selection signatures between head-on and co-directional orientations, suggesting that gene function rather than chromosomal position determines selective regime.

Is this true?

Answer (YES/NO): NO